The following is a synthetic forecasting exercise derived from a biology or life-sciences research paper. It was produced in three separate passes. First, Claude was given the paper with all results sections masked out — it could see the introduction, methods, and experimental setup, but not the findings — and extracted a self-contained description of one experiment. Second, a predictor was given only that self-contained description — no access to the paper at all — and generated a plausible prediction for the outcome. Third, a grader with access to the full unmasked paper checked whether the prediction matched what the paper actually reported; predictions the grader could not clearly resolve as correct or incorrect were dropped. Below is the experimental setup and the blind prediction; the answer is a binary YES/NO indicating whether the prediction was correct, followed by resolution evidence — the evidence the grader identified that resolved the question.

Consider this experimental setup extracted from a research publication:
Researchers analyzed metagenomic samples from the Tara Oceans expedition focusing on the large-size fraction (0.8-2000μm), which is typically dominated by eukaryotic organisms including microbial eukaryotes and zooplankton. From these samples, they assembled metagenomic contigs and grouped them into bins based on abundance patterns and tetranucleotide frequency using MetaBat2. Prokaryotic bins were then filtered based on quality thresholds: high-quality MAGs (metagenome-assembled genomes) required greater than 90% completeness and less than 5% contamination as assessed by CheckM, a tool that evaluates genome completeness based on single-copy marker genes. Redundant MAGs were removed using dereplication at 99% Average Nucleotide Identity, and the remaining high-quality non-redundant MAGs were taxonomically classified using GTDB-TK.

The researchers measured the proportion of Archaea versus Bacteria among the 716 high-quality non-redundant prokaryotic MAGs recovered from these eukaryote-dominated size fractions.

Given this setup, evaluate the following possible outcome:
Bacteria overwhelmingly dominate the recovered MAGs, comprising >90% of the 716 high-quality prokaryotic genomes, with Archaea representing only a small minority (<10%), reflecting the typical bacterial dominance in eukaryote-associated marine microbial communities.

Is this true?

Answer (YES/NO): YES